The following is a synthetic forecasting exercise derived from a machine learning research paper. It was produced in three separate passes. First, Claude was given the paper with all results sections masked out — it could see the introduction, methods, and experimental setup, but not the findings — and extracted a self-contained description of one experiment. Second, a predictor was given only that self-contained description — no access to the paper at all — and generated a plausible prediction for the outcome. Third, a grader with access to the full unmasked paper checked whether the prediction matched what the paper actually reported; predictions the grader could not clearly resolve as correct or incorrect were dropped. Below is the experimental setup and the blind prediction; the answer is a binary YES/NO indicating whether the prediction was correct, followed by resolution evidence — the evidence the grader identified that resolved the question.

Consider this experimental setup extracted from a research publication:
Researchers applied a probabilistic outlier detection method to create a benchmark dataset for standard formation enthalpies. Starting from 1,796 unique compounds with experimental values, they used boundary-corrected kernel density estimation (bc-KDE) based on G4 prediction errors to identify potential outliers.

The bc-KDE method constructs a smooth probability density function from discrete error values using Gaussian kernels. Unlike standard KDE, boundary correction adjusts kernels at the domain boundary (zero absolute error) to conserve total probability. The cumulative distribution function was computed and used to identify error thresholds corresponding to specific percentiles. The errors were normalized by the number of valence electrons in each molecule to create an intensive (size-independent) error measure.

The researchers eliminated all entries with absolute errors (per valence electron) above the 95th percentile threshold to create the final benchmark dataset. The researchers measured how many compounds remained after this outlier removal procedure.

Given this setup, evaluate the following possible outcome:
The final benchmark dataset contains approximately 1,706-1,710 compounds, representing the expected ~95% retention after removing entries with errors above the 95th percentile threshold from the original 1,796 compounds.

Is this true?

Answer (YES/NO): NO